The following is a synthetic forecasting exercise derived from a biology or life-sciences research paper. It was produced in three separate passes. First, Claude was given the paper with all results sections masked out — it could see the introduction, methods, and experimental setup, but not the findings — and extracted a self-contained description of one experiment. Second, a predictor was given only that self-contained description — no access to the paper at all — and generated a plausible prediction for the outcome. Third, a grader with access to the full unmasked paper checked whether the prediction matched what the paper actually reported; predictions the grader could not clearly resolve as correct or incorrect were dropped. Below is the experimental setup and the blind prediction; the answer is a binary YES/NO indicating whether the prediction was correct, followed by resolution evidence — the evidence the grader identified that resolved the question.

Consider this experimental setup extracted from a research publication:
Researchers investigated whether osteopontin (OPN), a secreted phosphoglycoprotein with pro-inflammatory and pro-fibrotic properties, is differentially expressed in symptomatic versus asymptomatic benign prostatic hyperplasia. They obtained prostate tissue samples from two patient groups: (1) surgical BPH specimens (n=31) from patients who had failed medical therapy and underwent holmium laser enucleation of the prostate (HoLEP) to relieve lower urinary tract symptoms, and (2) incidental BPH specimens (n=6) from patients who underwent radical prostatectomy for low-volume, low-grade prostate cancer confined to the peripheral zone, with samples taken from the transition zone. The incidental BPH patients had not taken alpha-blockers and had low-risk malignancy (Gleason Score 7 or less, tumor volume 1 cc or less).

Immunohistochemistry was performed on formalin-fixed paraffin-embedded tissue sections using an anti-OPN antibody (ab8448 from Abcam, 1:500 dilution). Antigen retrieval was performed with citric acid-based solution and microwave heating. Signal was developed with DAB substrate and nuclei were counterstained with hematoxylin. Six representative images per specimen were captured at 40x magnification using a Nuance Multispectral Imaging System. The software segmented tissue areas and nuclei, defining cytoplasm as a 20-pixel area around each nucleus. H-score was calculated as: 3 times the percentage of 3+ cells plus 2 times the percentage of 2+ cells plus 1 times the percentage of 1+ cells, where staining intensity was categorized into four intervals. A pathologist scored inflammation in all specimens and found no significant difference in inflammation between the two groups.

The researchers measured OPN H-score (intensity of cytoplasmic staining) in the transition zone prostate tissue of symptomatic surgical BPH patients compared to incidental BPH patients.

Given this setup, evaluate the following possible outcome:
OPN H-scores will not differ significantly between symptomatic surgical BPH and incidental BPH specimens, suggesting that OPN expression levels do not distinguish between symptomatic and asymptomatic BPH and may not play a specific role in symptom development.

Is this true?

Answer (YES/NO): NO